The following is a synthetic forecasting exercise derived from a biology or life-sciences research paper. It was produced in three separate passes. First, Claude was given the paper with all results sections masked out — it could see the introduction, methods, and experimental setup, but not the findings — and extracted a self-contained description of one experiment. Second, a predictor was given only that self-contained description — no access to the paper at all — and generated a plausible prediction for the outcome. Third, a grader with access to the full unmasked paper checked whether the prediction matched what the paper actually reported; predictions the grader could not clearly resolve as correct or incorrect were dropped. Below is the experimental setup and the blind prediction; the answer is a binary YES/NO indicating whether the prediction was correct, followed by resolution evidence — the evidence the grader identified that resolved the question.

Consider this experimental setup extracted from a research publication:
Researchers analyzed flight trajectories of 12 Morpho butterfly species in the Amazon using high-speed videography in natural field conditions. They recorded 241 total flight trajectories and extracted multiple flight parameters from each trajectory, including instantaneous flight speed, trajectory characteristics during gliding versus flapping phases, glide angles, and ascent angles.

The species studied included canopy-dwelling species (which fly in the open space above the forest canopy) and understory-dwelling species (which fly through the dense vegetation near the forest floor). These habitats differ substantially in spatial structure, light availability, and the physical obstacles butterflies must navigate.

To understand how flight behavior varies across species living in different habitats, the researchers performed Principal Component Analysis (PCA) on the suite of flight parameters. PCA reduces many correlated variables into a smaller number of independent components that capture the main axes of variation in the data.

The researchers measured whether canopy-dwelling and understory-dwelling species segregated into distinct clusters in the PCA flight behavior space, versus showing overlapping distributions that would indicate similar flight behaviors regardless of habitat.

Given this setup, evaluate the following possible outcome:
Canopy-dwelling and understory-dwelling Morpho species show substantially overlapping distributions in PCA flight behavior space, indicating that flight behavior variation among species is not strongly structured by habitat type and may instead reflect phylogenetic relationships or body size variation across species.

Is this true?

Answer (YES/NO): NO